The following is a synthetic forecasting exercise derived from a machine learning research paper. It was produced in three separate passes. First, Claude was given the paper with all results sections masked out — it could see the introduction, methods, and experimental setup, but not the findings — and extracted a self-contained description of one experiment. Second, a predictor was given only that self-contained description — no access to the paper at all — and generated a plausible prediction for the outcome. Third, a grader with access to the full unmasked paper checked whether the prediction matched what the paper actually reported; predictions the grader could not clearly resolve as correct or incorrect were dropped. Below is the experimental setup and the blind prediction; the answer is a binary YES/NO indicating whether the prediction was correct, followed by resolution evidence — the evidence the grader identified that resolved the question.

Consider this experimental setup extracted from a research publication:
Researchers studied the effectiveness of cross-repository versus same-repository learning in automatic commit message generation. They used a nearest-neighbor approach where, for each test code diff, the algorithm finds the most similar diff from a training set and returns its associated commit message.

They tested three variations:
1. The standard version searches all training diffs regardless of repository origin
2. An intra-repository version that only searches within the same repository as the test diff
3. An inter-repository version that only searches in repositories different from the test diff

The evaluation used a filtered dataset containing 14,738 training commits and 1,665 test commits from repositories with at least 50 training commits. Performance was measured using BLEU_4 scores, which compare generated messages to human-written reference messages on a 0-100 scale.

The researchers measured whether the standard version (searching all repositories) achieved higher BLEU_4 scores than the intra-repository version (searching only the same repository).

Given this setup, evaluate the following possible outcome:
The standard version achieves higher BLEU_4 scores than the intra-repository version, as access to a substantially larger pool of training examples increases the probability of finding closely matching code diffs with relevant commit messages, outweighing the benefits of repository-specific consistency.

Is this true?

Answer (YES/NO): NO